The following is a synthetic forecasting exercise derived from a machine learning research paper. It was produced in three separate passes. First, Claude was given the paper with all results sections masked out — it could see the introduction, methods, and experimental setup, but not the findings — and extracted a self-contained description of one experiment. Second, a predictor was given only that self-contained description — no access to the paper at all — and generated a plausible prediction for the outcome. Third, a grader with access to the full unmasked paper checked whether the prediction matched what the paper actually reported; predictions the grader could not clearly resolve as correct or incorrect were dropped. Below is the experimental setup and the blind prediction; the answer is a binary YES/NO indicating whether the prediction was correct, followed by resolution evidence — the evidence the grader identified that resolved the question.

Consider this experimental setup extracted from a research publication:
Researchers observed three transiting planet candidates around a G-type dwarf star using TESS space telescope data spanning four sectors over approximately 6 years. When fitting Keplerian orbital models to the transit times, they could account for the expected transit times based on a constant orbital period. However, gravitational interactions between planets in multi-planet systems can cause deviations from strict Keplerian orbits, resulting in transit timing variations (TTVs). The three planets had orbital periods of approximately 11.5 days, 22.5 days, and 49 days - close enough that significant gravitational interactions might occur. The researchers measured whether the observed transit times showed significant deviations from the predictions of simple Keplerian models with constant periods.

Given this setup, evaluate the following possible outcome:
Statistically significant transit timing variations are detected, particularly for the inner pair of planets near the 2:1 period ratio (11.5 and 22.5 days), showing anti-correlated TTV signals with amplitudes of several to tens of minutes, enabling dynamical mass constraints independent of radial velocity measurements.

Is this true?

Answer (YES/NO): NO